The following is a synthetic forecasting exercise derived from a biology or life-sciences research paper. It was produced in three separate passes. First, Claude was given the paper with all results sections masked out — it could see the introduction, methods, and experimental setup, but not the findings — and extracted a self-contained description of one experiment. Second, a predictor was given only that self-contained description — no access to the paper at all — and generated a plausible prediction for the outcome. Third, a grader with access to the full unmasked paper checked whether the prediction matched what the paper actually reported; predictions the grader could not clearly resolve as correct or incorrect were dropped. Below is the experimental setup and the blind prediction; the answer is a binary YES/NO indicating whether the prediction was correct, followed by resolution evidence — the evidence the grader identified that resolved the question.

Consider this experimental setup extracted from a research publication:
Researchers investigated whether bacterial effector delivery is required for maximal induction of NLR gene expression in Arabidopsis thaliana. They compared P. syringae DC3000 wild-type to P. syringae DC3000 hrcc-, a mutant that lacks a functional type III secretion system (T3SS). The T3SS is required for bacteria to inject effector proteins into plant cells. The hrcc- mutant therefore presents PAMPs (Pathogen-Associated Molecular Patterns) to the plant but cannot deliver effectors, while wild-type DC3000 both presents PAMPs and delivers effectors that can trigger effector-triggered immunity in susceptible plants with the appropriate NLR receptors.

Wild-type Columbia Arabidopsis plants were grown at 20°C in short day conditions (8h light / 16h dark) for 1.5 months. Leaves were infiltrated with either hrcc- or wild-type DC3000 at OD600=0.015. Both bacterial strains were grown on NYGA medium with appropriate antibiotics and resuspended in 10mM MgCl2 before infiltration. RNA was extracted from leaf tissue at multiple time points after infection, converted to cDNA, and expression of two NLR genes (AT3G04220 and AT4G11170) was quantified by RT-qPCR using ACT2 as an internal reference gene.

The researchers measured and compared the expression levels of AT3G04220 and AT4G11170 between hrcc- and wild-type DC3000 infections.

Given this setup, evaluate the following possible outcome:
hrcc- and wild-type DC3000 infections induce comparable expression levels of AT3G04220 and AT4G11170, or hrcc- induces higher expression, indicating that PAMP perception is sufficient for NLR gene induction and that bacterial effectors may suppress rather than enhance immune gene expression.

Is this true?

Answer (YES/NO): YES